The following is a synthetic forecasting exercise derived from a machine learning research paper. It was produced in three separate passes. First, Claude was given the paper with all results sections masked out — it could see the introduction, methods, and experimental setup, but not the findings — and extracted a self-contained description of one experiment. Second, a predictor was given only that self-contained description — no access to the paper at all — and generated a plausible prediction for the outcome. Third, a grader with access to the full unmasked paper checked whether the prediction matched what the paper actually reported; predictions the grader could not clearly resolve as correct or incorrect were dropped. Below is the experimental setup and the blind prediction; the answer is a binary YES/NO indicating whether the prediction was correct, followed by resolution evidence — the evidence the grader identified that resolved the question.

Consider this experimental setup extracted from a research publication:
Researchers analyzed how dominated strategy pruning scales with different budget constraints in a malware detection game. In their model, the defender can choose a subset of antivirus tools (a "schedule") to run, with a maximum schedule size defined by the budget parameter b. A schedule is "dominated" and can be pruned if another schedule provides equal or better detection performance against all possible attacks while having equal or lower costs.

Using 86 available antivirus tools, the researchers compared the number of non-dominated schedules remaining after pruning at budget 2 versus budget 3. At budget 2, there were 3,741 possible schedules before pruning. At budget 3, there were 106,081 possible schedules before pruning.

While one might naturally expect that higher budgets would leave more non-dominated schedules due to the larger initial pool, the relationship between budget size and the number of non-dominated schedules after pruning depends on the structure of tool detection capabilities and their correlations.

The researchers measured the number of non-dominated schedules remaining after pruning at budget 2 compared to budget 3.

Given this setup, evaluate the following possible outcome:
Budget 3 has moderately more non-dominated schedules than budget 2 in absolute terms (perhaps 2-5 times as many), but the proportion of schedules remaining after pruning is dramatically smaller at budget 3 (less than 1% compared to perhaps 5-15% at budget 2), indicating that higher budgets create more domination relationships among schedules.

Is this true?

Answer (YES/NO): NO